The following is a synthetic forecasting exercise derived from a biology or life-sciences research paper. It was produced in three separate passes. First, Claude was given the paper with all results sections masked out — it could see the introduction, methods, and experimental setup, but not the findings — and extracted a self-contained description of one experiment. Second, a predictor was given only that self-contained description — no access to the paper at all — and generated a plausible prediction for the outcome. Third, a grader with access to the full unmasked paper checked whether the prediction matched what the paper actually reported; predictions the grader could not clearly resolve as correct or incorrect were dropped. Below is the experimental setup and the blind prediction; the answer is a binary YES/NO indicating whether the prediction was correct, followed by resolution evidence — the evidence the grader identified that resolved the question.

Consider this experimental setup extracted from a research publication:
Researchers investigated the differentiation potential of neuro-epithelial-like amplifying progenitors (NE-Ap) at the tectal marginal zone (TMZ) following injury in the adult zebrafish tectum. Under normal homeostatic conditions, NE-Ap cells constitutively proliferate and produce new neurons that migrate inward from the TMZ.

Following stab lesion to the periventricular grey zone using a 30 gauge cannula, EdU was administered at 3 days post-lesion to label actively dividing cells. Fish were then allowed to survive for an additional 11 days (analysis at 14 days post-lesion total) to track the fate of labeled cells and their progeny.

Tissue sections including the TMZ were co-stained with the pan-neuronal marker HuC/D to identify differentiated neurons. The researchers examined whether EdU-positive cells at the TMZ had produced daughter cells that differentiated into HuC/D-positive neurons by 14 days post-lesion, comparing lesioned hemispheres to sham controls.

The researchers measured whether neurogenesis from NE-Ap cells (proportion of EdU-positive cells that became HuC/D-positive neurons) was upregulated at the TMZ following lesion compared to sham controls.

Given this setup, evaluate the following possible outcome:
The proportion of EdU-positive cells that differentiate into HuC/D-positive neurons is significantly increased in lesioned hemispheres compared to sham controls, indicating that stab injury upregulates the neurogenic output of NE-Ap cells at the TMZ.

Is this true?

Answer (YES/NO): YES